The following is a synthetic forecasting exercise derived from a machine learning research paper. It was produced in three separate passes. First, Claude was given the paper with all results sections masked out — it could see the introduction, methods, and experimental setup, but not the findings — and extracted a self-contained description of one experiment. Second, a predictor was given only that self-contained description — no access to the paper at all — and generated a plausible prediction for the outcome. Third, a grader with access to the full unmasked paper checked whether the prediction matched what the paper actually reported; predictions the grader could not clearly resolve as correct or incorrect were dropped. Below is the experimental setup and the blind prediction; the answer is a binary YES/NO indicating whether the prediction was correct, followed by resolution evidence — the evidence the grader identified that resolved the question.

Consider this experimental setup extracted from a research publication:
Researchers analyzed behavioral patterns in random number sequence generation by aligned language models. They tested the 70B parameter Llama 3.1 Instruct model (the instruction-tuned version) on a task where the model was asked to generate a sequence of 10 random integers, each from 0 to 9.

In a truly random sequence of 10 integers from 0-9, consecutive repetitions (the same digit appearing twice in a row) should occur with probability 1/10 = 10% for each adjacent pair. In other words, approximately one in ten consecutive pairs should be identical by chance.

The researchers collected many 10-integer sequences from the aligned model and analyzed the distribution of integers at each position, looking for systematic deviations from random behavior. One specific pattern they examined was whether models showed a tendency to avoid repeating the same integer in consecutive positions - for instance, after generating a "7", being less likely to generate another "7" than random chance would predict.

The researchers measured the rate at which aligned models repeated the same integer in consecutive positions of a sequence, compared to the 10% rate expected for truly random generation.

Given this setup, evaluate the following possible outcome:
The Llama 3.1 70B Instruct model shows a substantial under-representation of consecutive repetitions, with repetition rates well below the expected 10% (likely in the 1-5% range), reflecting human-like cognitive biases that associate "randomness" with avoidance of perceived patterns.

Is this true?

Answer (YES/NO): YES